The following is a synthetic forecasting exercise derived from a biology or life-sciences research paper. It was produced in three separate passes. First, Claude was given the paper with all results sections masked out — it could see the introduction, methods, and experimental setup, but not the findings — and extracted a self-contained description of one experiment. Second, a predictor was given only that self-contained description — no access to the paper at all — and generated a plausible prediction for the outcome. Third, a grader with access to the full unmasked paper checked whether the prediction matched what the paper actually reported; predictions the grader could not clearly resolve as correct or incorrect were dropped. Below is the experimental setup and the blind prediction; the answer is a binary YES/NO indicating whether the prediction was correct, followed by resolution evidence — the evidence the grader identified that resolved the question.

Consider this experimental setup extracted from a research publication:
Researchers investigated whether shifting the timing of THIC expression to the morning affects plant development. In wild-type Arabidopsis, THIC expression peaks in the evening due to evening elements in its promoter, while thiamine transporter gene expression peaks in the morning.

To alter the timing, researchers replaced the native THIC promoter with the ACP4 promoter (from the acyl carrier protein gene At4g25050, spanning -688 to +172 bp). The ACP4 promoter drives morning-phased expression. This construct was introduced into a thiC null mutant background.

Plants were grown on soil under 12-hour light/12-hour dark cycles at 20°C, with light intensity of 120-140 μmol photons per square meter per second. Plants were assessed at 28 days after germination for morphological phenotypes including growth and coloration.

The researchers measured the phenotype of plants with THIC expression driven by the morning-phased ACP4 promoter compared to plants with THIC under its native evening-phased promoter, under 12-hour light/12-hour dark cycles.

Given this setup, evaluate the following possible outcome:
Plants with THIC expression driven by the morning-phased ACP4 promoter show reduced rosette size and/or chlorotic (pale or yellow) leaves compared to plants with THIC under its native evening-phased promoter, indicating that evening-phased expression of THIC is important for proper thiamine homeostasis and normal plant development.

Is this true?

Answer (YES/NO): YES